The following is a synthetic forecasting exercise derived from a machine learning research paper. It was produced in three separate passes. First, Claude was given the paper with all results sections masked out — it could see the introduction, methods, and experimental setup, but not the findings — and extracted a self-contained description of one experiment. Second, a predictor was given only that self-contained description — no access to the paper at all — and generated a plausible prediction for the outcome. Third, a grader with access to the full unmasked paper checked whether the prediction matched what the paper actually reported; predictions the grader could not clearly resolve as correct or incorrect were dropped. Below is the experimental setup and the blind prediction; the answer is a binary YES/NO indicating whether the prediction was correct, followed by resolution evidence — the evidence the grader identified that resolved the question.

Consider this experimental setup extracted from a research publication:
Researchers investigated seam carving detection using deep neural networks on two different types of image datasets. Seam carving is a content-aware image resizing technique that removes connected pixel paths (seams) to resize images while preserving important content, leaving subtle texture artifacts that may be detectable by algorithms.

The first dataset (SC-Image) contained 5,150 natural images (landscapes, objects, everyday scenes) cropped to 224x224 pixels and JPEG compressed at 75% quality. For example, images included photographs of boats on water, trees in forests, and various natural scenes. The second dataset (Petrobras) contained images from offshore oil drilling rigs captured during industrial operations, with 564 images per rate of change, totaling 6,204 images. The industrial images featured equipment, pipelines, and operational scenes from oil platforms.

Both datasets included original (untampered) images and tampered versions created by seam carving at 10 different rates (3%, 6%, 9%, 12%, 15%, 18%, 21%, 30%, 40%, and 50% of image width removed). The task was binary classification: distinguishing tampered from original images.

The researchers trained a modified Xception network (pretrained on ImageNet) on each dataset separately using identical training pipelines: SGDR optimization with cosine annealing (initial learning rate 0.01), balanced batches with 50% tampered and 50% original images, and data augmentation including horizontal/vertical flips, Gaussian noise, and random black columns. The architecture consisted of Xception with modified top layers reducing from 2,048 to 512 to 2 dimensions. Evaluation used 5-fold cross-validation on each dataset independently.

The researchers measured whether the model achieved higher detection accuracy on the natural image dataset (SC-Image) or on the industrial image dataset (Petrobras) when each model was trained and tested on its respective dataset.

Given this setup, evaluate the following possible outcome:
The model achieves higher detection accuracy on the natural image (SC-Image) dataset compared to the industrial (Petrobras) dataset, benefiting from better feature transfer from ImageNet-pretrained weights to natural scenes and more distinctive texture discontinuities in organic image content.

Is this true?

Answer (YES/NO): YES